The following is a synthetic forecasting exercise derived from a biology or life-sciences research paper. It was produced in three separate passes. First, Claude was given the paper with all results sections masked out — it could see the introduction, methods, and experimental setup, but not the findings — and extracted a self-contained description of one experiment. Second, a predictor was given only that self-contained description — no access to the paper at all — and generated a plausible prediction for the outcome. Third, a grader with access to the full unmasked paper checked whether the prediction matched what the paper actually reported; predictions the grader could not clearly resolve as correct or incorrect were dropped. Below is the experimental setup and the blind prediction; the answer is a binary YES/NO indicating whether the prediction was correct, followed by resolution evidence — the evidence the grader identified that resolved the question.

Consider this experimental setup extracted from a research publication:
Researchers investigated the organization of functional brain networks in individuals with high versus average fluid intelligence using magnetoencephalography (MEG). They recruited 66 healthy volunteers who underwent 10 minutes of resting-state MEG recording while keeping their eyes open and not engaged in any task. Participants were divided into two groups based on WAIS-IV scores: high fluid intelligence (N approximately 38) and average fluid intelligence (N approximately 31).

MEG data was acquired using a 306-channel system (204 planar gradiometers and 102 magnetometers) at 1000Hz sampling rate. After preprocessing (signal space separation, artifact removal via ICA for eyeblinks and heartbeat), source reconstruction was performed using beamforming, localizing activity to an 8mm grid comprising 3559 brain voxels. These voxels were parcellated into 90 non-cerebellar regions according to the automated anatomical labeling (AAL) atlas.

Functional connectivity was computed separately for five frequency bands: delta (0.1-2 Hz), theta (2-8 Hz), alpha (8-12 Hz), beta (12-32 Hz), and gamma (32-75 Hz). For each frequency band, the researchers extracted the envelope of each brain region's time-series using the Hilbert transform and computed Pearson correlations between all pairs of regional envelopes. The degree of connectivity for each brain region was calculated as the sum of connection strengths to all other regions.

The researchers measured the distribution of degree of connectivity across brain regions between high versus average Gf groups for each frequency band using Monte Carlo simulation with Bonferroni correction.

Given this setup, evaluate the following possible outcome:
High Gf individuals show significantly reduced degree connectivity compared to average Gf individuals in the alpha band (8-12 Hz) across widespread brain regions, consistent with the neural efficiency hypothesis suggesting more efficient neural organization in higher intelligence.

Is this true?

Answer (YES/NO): NO